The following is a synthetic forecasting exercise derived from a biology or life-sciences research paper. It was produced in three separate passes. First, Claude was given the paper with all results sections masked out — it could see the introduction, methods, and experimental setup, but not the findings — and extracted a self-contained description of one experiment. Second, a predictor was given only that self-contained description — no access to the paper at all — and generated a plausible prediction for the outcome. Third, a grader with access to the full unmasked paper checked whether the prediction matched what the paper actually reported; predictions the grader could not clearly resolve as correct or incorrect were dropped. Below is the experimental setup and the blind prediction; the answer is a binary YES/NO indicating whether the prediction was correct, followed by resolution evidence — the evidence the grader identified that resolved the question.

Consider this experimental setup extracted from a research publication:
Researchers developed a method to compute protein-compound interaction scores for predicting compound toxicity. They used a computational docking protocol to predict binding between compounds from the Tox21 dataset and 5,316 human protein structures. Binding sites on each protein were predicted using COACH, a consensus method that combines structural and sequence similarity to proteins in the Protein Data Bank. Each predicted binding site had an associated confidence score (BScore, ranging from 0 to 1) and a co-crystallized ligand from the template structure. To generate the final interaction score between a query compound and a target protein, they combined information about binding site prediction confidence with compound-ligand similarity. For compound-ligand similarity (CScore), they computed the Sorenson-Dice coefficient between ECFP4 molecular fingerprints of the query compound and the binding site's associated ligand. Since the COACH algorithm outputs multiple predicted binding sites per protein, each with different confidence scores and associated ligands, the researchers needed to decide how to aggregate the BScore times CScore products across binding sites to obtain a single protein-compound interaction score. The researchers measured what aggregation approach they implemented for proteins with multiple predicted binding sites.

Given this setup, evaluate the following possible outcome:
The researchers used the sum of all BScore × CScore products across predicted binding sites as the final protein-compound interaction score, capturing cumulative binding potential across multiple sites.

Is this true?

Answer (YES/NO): NO